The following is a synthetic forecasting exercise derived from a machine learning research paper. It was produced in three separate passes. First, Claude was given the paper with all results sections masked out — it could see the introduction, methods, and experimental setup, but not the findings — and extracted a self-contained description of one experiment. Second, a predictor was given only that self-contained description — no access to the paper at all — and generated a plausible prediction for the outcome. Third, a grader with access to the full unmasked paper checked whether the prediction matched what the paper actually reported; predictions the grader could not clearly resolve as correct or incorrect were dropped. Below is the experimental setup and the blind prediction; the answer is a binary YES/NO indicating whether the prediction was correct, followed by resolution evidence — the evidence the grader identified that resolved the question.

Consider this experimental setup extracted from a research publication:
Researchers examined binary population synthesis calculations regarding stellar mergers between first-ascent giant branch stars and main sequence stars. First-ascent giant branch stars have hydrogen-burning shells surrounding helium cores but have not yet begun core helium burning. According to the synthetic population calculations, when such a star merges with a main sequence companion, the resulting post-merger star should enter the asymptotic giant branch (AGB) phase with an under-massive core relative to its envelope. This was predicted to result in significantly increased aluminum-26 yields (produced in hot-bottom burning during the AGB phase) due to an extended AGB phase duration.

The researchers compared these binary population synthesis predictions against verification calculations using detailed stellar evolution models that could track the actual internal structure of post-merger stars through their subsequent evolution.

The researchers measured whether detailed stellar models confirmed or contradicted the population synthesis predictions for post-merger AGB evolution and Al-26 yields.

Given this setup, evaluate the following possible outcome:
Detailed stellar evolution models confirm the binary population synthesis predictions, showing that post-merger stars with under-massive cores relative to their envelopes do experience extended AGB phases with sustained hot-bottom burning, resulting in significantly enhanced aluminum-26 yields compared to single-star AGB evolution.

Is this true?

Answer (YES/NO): NO